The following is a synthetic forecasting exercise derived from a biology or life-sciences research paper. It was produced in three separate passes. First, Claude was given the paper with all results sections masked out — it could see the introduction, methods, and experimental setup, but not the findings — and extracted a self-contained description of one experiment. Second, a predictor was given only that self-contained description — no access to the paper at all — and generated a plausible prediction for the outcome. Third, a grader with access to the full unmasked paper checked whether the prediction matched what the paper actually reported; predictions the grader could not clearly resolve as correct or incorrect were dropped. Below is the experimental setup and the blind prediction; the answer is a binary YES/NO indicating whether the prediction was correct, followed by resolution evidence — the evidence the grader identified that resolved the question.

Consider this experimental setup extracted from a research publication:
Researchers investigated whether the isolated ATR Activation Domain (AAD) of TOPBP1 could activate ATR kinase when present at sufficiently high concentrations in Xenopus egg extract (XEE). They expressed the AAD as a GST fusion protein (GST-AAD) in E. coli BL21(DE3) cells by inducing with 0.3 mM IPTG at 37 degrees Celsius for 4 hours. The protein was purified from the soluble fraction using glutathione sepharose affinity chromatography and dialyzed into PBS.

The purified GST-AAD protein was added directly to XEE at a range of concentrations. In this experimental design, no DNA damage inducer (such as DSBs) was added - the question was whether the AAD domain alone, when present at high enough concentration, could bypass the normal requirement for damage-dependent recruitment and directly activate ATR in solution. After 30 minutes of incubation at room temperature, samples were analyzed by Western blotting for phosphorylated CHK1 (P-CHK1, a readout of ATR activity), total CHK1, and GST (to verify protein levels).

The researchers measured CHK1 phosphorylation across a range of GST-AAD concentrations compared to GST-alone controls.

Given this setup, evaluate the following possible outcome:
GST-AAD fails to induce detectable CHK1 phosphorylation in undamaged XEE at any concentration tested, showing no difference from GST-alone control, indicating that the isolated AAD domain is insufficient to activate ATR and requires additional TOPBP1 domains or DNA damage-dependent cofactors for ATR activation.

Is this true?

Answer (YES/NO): NO